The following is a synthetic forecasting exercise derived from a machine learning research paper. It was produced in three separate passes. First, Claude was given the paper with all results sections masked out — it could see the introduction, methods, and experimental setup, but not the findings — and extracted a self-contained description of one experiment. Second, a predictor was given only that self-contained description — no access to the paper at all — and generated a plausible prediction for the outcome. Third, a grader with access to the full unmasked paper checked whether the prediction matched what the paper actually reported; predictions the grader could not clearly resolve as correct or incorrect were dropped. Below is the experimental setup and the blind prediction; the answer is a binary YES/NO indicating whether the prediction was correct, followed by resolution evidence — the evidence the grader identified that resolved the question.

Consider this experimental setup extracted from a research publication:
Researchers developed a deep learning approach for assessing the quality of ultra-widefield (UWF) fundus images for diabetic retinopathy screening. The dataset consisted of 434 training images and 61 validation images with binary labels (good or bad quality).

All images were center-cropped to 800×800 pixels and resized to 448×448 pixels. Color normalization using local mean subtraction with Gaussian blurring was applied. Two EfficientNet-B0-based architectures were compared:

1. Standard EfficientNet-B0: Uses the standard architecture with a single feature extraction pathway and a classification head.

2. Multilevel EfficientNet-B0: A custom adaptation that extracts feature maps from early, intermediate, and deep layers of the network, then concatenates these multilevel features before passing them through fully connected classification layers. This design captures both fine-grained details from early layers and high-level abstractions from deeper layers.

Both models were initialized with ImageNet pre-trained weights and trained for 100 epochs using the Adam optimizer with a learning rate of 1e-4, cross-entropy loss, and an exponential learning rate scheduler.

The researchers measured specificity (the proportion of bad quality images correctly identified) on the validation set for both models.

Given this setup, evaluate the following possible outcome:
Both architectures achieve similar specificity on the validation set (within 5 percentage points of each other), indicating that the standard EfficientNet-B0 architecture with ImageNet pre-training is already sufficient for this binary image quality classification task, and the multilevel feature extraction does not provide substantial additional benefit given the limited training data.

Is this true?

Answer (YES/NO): NO